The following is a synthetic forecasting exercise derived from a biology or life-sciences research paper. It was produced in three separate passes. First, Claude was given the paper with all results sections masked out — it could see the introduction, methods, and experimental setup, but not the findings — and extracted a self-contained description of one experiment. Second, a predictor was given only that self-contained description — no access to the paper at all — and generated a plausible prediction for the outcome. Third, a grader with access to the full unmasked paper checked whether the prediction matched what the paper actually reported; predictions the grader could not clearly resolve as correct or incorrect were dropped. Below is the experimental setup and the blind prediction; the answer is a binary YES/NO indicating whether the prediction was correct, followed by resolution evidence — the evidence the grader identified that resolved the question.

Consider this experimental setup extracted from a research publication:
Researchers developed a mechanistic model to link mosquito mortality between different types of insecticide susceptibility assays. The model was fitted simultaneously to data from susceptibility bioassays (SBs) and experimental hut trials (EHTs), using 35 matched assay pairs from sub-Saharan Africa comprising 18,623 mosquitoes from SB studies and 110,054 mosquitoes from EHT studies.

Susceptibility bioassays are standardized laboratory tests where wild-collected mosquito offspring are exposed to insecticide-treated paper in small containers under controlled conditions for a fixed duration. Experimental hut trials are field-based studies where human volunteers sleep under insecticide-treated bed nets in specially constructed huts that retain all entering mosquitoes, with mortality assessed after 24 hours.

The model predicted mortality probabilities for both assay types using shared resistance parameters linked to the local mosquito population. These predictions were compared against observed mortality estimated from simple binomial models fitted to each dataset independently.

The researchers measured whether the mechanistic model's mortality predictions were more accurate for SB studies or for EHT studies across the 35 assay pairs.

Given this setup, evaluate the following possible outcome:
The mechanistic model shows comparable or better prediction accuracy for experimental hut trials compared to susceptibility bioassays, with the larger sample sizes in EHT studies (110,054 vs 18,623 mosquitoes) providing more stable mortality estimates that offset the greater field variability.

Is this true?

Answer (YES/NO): NO